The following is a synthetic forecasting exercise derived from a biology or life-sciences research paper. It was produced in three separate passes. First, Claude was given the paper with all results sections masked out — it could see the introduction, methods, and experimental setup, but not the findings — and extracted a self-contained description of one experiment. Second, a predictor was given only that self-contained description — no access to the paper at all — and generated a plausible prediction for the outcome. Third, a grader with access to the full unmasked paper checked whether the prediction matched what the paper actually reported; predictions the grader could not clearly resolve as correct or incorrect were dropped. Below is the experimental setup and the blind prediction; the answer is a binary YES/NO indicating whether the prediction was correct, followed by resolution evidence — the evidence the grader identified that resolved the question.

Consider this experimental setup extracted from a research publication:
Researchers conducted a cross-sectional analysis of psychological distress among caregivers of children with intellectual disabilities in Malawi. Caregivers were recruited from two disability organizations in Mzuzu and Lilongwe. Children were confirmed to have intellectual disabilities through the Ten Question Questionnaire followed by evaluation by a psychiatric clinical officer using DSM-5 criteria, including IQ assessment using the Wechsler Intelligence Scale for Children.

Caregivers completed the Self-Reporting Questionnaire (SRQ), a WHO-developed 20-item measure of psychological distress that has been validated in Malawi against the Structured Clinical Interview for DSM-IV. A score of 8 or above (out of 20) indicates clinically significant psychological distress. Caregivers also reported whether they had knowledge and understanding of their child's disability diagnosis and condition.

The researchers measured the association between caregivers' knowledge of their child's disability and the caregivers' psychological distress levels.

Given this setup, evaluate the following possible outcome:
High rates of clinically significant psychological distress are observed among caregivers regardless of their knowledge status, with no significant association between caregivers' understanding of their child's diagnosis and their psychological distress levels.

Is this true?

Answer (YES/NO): YES